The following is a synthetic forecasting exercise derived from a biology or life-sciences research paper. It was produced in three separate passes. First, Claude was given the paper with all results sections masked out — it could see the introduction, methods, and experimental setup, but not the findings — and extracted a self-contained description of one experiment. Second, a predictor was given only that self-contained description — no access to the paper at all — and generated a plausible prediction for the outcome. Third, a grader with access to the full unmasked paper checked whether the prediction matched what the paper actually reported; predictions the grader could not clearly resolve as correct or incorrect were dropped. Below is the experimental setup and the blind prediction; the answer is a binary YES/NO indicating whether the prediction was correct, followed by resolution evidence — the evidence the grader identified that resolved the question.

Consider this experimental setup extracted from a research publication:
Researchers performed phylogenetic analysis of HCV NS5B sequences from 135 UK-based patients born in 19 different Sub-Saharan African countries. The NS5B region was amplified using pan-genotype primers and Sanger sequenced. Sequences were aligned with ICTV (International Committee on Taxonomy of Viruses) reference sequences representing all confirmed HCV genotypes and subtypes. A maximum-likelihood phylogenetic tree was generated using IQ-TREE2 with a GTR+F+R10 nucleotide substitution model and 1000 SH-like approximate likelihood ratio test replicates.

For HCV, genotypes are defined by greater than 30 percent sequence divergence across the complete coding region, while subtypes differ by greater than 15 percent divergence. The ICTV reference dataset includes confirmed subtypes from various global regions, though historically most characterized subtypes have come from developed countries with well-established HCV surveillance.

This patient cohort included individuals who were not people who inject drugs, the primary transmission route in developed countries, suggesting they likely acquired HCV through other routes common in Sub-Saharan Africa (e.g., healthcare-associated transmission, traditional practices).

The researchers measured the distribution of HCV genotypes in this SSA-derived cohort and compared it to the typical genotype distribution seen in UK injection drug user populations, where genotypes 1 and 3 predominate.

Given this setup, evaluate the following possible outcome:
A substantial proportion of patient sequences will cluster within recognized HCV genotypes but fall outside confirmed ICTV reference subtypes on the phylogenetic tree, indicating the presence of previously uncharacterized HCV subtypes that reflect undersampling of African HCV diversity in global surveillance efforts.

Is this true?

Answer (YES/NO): YES